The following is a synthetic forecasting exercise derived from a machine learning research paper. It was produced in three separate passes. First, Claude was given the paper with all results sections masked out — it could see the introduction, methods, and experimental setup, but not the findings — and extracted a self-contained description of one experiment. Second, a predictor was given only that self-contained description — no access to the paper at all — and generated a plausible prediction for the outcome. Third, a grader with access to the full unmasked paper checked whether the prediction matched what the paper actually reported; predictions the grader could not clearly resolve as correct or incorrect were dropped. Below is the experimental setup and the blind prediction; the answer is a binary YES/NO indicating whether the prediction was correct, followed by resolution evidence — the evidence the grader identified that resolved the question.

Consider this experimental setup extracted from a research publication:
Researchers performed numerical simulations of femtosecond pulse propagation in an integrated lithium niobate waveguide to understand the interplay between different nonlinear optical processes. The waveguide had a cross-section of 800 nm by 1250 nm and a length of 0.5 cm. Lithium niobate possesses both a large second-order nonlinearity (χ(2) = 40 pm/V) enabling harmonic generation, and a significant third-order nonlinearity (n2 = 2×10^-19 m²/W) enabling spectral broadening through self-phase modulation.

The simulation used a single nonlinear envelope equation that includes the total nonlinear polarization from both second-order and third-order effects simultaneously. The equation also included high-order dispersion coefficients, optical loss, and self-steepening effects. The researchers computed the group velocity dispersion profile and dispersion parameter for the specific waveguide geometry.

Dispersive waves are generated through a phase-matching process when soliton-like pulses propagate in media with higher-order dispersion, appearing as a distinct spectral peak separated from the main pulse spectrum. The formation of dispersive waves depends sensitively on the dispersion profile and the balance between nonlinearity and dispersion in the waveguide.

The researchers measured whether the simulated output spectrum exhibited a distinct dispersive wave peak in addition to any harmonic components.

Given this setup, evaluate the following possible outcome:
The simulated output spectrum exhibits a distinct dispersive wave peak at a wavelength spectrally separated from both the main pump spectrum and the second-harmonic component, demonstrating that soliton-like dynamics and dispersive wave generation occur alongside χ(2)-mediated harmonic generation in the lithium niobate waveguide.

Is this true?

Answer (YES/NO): YES